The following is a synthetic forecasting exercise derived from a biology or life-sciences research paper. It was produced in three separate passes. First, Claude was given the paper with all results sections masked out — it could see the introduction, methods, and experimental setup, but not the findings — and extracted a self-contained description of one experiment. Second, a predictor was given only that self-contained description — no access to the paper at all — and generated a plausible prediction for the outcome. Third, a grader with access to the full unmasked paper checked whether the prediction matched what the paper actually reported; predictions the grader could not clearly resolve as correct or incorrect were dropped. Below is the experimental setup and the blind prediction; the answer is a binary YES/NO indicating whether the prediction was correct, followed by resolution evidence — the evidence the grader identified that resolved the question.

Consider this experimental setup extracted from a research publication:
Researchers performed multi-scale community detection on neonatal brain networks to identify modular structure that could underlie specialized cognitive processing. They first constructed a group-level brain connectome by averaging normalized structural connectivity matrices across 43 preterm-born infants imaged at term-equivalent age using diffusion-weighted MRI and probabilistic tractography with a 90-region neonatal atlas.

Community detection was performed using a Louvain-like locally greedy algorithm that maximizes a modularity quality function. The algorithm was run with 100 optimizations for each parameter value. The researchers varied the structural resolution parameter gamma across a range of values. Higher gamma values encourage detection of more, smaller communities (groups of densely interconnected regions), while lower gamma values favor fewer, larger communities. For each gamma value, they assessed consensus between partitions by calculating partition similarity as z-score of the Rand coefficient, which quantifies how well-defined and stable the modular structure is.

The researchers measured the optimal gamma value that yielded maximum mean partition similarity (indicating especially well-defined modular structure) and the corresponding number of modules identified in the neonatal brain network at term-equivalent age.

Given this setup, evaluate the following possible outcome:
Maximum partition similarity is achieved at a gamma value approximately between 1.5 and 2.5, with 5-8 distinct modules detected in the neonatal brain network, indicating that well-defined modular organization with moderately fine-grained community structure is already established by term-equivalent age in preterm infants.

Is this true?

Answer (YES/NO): NO